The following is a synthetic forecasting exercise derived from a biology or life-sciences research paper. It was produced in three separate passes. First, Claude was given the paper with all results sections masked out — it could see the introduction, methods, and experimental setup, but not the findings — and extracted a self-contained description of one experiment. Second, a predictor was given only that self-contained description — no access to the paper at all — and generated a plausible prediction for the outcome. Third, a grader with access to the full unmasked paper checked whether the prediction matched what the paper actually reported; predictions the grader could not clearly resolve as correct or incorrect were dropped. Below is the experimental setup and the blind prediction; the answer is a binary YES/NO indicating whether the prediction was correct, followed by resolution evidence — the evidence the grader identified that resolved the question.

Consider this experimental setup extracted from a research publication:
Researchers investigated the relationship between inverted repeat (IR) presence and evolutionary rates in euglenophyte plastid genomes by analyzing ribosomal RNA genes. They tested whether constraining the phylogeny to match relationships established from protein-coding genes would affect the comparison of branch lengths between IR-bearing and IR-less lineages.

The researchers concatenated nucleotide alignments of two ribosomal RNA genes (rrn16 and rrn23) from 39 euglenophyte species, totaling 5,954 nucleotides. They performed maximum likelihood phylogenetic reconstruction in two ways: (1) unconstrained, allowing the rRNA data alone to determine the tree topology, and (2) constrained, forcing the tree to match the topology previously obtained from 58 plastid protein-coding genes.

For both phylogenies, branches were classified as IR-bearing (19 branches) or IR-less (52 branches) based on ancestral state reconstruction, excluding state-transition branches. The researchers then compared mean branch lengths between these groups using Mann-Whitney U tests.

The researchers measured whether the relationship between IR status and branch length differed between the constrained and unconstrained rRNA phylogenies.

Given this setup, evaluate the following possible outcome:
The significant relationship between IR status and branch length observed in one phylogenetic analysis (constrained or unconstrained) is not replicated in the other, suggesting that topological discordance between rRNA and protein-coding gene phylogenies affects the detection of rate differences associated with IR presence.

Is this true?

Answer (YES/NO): NO